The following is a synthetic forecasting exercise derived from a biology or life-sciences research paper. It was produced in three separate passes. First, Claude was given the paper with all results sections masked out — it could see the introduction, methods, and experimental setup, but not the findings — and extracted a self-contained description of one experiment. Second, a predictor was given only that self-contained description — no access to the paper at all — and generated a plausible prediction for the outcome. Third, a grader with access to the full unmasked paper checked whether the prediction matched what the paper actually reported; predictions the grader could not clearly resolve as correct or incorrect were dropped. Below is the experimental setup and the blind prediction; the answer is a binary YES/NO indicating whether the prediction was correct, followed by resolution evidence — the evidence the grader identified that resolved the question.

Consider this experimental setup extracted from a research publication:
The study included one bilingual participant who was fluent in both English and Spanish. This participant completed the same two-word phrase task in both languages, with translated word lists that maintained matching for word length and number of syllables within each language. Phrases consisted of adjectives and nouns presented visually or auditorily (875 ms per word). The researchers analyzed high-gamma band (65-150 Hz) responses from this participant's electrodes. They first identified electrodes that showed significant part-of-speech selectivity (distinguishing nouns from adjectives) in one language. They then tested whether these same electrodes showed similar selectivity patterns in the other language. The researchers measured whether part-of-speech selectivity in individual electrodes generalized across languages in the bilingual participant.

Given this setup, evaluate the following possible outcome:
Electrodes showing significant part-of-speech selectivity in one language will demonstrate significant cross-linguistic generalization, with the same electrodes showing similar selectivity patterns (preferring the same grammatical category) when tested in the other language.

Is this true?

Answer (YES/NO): YES